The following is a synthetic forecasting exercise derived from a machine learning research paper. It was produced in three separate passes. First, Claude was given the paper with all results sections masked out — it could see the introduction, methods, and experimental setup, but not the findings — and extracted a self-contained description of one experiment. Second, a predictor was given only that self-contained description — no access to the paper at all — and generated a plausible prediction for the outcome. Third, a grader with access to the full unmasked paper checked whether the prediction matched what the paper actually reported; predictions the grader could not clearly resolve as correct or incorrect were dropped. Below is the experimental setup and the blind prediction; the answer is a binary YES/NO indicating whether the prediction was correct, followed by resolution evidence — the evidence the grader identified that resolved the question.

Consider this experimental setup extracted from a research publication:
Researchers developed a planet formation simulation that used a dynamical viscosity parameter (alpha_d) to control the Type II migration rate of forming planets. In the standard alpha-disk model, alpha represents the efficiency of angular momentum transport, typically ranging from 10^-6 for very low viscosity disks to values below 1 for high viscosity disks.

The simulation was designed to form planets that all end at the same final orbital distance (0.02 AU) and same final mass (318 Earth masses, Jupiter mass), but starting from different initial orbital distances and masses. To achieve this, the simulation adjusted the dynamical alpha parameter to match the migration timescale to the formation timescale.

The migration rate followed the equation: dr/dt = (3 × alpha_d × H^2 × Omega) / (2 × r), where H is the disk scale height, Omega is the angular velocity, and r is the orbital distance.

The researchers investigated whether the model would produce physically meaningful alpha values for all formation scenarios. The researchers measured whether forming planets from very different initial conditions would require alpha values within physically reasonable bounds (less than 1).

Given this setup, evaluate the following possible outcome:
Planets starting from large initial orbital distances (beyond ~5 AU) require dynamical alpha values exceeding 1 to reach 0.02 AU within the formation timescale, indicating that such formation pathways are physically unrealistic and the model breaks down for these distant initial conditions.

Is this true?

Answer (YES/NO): NO